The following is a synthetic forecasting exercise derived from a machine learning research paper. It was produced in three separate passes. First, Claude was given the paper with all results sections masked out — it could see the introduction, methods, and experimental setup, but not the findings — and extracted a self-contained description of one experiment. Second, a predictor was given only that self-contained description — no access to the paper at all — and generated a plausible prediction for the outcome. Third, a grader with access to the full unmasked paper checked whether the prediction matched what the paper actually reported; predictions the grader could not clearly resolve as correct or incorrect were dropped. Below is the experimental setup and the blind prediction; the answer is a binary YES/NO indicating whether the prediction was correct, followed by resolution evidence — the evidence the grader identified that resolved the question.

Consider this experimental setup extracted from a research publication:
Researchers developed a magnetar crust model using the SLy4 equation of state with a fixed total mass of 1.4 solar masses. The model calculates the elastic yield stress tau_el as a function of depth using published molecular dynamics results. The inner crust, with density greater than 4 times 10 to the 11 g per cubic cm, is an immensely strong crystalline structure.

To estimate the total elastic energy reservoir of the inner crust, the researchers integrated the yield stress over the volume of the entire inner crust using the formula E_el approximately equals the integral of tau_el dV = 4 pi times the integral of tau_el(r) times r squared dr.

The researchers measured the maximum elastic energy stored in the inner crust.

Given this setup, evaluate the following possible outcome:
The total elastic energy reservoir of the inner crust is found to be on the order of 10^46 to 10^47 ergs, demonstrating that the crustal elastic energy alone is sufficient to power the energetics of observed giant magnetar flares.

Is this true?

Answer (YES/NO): YES